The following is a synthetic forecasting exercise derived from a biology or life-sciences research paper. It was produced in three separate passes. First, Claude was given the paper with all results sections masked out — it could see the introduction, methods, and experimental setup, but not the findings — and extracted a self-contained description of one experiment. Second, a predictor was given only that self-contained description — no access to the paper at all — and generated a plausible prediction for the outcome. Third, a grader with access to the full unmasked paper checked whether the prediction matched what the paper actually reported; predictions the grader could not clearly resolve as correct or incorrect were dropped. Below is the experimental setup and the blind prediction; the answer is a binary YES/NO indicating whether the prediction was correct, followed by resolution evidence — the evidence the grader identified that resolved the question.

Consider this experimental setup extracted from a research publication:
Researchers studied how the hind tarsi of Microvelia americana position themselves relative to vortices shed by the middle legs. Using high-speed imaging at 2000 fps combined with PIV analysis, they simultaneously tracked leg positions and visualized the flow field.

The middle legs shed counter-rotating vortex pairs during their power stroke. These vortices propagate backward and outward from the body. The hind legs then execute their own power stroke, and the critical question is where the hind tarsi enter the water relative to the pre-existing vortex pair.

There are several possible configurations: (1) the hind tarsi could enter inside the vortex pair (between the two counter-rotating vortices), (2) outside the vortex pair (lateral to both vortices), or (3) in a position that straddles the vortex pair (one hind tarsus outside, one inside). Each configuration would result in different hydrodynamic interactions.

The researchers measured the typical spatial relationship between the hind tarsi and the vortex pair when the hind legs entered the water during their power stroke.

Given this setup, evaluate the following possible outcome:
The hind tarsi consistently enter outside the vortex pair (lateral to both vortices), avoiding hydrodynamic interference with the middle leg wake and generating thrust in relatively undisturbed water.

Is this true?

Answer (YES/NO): NO